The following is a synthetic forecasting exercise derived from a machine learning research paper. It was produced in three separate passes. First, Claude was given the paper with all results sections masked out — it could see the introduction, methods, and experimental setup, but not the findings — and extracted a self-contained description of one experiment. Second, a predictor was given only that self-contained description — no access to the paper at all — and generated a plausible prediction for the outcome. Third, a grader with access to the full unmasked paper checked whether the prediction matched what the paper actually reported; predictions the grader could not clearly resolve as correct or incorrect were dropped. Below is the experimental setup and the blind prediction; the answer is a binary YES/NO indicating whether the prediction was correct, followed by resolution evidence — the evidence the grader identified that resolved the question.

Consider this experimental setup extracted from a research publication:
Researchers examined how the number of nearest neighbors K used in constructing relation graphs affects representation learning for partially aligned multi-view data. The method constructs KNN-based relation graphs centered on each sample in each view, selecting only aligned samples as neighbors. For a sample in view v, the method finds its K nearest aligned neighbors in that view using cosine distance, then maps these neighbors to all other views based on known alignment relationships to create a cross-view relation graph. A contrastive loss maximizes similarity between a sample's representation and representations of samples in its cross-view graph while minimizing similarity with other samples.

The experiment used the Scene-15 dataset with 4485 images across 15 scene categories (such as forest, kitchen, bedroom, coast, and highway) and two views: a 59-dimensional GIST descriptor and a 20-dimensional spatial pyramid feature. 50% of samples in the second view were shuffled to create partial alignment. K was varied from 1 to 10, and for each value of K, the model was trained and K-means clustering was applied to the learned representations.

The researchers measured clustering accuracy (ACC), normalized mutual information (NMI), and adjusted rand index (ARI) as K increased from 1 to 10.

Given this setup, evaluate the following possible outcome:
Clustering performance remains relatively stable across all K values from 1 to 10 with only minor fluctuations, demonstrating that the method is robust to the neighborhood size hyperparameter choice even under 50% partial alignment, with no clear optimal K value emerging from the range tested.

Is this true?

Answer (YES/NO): NO